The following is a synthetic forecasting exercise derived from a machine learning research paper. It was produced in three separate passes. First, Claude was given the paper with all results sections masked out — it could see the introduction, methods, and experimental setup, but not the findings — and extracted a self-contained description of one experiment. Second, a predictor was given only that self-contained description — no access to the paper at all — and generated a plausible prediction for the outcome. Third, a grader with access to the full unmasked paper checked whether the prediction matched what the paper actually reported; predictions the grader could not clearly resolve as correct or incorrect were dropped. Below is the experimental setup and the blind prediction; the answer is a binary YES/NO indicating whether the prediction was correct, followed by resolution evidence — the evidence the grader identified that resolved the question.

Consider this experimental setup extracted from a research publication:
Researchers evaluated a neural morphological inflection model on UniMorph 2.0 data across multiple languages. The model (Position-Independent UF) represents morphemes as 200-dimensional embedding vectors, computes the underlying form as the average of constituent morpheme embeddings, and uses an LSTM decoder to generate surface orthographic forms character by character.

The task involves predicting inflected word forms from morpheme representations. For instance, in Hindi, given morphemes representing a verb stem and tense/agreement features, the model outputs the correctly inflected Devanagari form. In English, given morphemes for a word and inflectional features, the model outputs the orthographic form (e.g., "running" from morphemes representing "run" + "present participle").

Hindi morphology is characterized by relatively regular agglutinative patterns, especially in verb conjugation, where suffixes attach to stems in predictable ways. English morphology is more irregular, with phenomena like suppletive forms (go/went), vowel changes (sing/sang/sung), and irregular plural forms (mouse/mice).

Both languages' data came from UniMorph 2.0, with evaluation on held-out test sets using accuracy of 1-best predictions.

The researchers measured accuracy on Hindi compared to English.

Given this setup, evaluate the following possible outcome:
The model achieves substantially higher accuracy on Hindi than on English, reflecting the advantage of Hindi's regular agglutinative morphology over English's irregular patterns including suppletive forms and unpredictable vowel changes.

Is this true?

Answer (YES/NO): YES